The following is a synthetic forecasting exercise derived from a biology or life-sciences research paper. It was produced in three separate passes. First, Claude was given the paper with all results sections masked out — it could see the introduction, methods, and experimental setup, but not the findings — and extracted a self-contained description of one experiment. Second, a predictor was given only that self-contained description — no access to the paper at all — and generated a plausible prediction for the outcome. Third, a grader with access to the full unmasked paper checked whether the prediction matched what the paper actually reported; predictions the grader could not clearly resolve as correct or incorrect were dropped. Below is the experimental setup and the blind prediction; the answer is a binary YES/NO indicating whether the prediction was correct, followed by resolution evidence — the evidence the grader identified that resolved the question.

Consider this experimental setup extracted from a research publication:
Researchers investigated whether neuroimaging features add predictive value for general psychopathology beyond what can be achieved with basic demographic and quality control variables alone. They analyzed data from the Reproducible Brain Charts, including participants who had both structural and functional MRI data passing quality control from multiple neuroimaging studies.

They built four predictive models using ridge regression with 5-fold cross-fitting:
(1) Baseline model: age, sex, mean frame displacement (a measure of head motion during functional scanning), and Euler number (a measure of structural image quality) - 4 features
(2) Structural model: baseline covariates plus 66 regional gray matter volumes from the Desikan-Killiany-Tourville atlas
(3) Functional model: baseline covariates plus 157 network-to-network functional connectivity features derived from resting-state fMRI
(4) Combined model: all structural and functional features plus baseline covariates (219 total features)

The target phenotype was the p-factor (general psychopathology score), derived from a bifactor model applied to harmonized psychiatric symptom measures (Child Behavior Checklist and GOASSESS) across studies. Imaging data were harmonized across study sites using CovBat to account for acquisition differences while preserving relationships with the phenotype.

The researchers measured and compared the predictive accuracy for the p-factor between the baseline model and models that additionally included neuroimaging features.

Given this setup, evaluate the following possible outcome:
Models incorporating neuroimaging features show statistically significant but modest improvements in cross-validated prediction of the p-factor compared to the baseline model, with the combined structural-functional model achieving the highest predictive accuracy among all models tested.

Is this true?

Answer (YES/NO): NO